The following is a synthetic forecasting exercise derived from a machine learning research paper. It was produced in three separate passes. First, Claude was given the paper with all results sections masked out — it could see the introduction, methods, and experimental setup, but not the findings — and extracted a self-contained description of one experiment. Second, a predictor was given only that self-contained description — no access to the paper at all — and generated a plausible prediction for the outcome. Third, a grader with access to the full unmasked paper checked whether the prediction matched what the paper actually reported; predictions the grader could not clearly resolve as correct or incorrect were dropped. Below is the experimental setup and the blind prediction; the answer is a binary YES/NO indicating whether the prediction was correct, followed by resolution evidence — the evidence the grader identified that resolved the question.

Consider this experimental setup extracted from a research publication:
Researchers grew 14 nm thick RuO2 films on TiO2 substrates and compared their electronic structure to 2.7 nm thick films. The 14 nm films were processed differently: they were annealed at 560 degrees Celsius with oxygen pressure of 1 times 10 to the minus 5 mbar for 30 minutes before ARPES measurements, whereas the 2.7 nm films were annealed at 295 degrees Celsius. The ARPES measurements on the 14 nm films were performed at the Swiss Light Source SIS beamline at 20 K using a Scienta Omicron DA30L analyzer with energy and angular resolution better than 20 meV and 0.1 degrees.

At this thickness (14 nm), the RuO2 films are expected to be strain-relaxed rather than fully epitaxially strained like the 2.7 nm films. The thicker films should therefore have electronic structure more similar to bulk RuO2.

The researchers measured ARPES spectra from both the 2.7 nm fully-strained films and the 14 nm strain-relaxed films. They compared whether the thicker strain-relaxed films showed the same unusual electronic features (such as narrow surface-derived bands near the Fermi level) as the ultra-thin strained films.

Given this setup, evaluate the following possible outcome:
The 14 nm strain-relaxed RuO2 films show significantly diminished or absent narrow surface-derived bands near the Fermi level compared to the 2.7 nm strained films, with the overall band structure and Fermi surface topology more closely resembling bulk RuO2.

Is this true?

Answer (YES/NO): YES